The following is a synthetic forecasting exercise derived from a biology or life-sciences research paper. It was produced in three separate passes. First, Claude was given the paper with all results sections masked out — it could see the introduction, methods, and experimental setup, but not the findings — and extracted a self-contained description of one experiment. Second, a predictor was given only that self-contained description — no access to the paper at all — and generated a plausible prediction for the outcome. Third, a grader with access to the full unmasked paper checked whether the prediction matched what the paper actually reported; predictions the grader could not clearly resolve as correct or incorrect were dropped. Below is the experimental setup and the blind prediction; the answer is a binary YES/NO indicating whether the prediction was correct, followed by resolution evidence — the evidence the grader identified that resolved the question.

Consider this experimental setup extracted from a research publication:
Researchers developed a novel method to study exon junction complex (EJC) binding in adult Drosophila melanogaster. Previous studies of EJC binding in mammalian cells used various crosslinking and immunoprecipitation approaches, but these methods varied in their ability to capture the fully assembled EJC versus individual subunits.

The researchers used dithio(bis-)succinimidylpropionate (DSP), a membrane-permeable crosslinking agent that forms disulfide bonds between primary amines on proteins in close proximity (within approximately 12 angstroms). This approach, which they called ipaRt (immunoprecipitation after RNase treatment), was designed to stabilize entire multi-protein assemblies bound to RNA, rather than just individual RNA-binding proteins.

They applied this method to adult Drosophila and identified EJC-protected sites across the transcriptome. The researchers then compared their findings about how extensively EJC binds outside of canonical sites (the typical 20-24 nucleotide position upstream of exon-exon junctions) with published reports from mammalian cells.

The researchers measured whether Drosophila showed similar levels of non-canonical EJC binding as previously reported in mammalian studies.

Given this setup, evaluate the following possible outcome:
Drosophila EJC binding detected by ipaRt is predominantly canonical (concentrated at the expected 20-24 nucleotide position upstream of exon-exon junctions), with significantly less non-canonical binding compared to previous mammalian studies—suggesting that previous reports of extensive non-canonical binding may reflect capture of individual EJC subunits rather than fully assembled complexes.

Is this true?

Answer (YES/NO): YES